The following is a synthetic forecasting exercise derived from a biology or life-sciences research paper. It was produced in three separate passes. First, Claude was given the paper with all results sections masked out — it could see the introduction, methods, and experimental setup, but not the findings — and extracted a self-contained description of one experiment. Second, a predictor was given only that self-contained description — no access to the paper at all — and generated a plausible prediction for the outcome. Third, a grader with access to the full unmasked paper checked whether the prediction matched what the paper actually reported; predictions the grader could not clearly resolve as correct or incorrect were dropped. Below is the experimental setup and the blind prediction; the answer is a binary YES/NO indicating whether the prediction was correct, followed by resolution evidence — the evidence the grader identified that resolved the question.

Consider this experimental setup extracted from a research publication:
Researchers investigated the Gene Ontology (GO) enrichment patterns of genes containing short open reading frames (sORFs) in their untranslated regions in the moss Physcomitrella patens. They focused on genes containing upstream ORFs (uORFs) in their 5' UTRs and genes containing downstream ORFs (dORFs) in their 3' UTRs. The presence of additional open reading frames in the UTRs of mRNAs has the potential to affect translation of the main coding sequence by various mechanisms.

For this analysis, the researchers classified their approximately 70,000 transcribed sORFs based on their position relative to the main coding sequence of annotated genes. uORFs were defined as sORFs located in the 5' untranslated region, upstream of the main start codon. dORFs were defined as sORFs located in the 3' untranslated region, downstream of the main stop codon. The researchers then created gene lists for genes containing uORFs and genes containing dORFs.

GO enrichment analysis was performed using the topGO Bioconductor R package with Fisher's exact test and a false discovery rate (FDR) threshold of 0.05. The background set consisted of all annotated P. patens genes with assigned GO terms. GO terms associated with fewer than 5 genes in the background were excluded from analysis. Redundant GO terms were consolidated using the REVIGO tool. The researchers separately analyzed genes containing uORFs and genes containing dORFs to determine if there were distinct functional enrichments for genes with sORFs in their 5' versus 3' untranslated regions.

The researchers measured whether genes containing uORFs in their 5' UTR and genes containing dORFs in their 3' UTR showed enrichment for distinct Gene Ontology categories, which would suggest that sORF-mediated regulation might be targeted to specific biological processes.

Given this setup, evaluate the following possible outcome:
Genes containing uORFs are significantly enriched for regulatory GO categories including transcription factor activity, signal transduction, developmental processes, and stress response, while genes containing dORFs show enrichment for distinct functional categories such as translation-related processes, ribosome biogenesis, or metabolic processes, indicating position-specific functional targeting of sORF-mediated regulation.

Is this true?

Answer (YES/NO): NO